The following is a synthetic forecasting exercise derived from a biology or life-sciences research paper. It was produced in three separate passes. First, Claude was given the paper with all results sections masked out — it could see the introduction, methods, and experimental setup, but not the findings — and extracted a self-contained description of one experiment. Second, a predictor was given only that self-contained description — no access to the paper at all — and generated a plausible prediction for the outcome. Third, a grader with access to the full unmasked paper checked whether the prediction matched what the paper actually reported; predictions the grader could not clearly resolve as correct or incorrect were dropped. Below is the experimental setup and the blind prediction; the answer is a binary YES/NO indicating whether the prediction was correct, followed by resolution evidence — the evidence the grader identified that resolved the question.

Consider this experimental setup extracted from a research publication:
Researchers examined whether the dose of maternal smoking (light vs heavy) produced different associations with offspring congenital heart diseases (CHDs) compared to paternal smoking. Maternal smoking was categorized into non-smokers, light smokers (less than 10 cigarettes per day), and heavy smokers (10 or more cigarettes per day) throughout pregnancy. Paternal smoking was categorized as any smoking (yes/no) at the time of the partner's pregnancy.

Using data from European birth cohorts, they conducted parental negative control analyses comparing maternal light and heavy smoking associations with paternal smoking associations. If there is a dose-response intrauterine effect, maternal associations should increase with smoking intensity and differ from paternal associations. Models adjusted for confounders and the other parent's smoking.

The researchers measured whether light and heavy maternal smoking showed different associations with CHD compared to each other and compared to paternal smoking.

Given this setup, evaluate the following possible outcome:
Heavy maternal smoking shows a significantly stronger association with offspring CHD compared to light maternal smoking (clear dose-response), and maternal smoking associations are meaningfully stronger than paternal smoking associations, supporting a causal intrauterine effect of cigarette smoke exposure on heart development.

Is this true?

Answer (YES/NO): NO